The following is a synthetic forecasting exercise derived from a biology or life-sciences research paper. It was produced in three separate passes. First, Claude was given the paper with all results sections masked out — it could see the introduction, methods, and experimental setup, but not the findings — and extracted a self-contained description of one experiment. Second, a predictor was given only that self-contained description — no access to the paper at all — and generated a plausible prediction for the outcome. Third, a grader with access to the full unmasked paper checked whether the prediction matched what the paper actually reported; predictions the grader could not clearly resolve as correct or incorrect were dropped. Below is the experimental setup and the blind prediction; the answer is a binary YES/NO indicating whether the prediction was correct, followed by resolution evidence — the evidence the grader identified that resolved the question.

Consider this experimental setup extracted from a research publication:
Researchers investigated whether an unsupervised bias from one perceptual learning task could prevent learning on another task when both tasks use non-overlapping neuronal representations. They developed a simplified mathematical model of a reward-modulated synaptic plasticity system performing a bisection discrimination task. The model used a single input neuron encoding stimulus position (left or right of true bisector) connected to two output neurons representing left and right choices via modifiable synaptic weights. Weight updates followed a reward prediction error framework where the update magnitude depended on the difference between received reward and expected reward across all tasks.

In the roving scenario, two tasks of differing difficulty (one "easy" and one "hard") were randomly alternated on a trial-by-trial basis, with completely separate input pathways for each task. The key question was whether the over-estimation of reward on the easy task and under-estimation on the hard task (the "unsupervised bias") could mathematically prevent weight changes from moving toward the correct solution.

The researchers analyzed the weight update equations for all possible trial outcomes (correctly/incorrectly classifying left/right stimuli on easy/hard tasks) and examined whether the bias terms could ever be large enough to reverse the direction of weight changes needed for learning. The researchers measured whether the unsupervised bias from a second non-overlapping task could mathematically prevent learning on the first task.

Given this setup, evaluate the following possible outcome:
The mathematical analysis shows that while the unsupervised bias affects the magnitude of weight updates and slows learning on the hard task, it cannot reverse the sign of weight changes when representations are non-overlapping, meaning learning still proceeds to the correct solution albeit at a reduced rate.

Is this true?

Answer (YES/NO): YES